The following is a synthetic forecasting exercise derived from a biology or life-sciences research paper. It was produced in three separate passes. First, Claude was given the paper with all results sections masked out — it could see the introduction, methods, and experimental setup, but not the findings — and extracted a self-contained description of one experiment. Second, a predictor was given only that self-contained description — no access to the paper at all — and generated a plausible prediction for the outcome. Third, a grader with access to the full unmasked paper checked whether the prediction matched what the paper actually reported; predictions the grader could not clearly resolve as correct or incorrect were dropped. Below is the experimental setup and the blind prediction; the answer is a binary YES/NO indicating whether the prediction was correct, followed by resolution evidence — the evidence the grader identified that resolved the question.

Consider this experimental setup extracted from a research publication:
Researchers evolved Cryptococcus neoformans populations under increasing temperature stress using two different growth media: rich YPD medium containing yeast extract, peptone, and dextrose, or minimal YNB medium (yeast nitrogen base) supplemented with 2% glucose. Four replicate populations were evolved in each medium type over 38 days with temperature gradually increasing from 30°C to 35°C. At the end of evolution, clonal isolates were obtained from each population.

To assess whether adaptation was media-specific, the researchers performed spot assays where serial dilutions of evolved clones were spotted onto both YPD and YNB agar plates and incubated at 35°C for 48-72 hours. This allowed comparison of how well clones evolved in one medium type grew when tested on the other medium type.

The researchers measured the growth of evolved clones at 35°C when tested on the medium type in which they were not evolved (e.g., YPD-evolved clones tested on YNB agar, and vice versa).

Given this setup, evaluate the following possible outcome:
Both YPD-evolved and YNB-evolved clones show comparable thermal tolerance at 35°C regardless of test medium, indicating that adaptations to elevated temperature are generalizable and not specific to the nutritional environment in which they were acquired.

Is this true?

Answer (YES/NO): YES